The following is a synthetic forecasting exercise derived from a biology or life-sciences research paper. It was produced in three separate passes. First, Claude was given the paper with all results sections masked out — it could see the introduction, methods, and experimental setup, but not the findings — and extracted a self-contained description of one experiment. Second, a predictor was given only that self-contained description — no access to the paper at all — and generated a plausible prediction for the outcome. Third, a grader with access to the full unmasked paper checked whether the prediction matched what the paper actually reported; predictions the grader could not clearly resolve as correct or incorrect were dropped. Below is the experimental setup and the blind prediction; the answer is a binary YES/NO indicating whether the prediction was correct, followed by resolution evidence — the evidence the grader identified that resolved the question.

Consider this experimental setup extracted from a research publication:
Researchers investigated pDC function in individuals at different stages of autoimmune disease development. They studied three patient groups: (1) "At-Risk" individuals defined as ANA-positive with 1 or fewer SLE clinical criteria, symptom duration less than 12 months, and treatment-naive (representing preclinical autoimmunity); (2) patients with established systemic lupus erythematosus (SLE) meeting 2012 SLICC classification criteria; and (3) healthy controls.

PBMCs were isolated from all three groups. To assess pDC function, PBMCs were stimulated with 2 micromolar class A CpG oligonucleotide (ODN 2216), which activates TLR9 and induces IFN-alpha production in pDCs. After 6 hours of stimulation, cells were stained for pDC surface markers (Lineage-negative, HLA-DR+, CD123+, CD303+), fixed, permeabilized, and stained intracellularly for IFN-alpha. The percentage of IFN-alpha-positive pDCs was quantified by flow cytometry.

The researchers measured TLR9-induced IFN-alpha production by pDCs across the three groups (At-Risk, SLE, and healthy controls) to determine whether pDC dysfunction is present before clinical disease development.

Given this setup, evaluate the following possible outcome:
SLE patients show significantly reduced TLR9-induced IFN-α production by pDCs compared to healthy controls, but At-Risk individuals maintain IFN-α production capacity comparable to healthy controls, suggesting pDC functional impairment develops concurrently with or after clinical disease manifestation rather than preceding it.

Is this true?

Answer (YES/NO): NO